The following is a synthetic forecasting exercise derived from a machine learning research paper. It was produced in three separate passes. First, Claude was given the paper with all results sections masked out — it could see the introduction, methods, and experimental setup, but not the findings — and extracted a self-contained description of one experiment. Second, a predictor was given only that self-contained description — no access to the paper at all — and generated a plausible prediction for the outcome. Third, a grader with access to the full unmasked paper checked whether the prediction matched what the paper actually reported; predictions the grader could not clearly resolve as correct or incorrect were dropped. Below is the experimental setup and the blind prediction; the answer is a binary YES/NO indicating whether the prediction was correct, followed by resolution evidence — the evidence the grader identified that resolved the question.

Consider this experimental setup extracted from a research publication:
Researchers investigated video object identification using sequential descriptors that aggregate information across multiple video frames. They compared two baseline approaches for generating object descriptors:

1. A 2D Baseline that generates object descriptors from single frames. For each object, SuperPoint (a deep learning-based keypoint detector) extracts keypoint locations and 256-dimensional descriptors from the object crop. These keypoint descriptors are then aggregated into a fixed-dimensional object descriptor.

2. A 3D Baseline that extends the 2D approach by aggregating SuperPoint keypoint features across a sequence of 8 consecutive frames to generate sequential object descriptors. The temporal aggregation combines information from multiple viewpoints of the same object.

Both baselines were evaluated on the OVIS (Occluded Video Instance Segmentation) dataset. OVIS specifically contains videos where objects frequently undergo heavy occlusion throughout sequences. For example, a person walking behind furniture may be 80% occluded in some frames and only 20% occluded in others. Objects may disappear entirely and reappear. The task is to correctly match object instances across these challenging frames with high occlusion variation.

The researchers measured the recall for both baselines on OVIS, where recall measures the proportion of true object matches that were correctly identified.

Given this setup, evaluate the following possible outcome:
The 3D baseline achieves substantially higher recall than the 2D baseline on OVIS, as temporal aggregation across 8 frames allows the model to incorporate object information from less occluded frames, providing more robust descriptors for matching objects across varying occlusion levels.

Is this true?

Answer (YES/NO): YES